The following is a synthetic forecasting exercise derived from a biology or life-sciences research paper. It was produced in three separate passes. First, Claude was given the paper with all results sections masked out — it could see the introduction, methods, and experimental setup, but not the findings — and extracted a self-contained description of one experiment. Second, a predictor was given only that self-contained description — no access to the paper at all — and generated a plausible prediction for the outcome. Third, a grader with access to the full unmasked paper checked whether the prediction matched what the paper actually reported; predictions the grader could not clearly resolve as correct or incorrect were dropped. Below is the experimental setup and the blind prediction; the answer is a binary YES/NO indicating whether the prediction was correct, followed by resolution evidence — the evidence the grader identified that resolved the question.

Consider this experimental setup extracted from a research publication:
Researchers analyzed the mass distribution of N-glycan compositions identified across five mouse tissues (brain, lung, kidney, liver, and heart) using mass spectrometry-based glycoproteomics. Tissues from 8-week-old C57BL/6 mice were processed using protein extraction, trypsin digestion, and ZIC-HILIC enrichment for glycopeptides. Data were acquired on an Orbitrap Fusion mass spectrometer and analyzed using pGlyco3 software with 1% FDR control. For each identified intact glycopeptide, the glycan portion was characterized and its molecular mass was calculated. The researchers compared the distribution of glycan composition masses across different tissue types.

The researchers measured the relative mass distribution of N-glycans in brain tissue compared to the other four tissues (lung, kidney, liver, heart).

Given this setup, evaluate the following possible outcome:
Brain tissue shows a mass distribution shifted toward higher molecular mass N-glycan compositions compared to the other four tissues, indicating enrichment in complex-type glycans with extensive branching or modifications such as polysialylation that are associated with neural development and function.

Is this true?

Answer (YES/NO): NO